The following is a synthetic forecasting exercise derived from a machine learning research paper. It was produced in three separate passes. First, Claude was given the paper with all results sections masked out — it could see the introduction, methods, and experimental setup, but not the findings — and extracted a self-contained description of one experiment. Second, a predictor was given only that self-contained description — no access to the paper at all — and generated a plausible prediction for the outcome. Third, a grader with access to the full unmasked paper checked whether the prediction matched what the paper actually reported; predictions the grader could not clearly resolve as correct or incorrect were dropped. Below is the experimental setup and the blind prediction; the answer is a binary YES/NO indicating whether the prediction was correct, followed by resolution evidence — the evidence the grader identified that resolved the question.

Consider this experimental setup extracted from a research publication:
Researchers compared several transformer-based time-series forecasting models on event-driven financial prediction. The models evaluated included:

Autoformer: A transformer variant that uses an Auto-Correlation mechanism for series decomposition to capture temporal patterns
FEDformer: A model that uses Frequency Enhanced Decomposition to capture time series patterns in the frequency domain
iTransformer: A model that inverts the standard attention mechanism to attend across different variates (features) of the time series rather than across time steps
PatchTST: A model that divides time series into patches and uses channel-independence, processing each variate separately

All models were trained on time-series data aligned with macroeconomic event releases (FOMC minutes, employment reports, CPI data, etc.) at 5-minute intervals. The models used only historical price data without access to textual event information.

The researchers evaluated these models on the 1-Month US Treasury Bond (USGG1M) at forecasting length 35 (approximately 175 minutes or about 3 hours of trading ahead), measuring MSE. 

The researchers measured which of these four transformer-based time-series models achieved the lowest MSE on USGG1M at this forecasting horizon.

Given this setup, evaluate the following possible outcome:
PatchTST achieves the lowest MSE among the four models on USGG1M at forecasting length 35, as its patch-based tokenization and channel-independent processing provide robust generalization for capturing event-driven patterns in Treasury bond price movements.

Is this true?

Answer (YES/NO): NO